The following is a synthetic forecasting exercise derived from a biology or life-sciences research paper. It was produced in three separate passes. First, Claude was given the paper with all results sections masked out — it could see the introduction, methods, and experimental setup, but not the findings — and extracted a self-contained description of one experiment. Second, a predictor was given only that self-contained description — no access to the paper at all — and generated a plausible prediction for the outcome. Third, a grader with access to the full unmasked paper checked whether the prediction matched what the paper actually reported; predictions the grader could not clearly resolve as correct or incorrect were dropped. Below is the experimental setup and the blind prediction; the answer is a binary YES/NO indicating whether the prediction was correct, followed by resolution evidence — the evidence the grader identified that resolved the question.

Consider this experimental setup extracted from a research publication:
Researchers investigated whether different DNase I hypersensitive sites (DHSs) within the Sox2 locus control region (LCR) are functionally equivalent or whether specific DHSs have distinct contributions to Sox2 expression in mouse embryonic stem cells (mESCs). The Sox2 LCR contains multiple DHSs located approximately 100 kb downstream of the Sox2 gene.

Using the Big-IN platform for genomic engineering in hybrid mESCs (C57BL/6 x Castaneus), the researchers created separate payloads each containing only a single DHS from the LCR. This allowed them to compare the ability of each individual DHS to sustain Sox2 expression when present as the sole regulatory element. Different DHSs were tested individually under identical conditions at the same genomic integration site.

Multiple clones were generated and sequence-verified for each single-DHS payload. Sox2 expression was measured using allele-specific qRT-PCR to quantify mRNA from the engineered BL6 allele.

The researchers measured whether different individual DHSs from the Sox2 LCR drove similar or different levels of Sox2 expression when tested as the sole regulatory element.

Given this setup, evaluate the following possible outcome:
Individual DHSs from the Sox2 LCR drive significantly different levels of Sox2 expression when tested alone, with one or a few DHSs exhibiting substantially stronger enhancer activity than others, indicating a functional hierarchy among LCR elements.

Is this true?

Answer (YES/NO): YES